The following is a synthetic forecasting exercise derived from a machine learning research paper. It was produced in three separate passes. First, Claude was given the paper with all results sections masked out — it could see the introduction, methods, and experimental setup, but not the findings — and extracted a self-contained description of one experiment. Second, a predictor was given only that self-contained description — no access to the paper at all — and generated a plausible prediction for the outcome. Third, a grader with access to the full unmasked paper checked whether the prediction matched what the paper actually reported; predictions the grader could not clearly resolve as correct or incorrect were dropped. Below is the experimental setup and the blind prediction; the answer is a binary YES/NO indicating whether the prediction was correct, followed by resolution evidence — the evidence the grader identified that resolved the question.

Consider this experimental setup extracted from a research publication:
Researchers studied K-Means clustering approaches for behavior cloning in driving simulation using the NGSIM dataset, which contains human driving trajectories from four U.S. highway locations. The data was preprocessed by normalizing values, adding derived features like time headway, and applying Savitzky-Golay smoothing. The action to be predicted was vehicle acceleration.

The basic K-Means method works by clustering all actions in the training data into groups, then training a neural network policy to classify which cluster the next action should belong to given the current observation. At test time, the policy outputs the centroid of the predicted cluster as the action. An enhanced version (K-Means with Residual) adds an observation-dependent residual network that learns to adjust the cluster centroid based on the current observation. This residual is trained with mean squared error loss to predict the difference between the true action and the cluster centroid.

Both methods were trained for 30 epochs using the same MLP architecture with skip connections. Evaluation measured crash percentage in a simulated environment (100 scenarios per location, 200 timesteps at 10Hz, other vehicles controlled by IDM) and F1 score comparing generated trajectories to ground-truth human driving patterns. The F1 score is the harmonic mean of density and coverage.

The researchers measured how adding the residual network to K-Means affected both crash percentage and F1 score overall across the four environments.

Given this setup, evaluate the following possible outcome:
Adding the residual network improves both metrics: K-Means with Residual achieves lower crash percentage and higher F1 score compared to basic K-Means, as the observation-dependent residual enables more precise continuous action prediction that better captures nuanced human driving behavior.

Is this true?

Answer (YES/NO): YES